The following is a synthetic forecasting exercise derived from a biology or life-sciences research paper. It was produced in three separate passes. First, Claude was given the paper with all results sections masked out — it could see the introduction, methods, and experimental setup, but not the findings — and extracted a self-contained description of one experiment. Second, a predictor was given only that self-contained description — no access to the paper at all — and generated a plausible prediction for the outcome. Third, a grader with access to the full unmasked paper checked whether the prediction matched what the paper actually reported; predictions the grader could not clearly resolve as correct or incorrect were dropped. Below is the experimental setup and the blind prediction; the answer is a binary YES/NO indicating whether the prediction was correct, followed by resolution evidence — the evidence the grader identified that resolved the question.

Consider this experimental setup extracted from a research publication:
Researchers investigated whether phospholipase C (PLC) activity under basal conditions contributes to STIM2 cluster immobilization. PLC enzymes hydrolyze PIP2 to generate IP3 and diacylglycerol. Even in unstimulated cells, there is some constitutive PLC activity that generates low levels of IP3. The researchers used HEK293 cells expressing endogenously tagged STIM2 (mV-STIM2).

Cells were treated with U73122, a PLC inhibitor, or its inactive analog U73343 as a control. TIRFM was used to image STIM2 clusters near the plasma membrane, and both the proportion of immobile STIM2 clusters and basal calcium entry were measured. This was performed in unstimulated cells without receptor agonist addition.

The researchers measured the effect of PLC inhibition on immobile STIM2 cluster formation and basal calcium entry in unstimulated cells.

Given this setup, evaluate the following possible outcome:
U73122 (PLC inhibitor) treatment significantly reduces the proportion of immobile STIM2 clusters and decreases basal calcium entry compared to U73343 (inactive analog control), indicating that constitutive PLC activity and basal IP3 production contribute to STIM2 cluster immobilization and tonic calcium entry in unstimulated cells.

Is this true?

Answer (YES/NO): YES